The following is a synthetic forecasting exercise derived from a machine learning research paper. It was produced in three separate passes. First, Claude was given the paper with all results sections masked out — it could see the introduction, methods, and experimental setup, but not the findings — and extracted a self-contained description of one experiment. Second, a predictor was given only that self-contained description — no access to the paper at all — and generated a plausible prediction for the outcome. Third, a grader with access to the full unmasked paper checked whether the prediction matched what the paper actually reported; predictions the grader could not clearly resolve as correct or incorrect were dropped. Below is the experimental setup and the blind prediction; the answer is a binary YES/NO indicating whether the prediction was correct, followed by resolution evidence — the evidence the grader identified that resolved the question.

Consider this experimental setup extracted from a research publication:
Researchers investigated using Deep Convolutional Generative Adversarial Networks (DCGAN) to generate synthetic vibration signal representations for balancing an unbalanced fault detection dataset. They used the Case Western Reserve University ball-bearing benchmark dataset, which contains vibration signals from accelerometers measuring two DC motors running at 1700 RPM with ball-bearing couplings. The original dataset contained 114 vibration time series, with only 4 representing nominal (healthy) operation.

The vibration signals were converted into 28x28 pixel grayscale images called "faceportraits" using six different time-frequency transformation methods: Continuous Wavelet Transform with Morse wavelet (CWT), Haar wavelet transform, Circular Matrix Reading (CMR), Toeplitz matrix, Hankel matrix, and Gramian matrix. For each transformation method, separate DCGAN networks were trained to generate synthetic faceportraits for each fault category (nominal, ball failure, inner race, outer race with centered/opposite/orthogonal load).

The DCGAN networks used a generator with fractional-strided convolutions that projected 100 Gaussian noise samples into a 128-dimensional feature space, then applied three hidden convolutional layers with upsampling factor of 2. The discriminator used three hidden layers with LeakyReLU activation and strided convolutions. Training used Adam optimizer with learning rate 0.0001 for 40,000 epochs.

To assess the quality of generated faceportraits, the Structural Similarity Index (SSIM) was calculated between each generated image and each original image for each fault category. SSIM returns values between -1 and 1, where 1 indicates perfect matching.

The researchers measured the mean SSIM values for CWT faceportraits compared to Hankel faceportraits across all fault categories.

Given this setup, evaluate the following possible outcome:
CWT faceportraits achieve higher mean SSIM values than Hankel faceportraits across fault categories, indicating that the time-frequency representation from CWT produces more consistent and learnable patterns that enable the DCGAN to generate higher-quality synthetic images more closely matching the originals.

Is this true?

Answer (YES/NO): YES